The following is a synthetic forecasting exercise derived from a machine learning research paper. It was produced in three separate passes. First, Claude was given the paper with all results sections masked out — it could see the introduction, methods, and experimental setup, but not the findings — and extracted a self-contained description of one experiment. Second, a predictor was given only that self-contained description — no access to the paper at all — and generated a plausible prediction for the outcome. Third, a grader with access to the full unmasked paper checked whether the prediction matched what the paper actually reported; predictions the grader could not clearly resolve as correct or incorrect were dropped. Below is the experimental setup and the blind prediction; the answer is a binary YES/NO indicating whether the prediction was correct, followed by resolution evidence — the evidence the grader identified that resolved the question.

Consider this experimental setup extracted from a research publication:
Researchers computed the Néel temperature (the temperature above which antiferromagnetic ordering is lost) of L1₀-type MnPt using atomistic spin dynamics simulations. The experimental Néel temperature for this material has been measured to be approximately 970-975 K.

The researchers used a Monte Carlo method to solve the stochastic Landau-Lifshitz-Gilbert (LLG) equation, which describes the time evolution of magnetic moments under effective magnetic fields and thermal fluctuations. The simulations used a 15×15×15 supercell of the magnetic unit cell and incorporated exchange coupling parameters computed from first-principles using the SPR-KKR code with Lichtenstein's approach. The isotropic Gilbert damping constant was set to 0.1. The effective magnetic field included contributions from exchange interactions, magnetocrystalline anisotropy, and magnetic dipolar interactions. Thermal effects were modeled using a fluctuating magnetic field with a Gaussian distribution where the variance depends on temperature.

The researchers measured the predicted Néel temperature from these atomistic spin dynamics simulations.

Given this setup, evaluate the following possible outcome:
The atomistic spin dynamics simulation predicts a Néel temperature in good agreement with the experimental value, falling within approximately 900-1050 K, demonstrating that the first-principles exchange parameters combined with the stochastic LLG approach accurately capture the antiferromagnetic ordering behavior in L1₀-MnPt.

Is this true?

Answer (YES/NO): NO